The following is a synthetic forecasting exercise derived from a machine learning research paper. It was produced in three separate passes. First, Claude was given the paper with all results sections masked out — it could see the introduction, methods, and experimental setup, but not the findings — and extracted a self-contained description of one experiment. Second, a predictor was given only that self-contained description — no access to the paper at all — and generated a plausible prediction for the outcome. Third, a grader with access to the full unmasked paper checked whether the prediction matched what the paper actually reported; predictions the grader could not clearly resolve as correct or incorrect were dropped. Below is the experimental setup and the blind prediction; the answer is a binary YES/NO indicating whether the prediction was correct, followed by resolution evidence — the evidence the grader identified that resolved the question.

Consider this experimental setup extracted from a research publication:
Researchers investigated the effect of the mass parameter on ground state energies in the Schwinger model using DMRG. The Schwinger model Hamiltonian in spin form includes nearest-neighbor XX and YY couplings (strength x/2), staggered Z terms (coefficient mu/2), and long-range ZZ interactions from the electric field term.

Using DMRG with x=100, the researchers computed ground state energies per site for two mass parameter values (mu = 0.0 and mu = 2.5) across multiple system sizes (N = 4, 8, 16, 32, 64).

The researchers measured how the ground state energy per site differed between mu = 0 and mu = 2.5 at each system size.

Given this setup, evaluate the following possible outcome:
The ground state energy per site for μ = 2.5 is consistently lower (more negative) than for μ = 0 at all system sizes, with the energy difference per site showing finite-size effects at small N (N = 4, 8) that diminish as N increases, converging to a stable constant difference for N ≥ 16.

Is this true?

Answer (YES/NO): NO